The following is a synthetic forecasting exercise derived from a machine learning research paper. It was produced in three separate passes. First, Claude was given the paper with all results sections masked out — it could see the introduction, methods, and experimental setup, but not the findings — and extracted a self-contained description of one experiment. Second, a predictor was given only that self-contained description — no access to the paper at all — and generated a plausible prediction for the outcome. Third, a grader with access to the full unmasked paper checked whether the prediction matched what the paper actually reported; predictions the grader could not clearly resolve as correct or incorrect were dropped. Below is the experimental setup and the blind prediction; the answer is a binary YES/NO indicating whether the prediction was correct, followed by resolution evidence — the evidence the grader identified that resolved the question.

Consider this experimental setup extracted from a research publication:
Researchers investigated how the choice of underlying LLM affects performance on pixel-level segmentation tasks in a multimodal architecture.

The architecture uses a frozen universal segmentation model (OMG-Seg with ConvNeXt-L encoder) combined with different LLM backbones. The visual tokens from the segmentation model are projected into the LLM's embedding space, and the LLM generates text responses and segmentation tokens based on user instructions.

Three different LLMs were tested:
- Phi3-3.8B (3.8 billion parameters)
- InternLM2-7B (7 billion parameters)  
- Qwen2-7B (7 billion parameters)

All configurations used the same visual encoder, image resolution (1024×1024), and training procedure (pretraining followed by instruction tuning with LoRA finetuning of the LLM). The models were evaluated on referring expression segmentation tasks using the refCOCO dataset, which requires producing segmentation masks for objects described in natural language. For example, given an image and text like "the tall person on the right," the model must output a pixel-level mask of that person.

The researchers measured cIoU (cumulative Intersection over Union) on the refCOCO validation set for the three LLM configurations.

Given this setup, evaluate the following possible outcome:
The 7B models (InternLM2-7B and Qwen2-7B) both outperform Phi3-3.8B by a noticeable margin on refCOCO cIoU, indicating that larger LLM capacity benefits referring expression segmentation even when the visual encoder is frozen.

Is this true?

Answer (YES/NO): NO